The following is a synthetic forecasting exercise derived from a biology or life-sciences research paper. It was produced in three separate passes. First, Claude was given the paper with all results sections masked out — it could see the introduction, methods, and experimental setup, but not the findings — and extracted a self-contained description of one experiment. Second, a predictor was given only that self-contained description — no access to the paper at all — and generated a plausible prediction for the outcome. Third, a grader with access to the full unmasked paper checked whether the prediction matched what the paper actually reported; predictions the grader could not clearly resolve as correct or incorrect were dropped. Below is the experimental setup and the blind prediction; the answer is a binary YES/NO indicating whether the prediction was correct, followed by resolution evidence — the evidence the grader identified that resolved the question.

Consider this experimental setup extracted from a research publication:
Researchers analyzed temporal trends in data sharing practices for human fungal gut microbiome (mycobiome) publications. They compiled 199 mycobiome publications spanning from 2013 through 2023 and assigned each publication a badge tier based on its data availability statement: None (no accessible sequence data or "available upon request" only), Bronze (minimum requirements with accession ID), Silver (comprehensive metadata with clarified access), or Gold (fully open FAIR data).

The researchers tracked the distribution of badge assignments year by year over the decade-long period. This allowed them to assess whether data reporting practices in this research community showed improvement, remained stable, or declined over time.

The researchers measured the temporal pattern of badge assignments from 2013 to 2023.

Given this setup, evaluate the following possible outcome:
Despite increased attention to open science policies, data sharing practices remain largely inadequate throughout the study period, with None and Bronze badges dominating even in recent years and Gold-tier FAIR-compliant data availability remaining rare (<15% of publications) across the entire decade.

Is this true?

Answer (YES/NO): NO